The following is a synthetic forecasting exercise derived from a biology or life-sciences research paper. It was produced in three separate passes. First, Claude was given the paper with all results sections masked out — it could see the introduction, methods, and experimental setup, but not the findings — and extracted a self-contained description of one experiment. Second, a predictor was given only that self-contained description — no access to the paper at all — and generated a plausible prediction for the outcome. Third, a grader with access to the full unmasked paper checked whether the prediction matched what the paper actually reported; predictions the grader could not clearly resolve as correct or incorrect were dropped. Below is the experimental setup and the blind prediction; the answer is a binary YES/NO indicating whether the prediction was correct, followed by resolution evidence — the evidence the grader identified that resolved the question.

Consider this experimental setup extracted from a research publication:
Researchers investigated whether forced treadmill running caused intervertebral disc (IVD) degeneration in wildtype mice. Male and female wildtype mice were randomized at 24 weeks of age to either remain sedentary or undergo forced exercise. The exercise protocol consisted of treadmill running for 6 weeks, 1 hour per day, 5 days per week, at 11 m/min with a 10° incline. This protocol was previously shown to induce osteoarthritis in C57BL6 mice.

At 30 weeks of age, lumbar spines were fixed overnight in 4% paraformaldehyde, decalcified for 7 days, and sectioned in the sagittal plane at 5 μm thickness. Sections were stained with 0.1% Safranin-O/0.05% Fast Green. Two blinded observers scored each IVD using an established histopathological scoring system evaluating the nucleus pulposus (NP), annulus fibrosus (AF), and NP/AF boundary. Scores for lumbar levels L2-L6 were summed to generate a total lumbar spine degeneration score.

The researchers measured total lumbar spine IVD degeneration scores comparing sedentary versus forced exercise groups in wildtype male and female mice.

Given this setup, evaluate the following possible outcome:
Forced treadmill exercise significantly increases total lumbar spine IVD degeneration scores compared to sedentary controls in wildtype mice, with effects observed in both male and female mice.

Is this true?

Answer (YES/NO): NO